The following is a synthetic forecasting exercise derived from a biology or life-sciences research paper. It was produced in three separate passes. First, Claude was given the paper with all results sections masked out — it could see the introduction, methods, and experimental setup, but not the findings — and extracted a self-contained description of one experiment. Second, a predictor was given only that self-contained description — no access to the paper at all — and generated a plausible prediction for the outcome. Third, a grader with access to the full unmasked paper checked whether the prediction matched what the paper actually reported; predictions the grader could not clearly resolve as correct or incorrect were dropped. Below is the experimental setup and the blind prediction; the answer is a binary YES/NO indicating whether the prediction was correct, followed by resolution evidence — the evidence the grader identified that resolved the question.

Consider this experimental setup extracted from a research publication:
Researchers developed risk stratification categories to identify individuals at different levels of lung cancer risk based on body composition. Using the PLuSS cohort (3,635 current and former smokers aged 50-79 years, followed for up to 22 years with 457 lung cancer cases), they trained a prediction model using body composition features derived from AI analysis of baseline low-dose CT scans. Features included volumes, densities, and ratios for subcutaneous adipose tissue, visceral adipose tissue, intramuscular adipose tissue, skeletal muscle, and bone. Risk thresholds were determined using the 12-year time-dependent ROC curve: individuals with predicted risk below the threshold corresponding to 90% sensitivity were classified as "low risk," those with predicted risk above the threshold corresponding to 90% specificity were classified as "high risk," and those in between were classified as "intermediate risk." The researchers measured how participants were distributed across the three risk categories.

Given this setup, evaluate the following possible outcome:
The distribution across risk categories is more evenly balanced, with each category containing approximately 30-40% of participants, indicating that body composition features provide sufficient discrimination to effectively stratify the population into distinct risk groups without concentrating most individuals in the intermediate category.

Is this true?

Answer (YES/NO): NO